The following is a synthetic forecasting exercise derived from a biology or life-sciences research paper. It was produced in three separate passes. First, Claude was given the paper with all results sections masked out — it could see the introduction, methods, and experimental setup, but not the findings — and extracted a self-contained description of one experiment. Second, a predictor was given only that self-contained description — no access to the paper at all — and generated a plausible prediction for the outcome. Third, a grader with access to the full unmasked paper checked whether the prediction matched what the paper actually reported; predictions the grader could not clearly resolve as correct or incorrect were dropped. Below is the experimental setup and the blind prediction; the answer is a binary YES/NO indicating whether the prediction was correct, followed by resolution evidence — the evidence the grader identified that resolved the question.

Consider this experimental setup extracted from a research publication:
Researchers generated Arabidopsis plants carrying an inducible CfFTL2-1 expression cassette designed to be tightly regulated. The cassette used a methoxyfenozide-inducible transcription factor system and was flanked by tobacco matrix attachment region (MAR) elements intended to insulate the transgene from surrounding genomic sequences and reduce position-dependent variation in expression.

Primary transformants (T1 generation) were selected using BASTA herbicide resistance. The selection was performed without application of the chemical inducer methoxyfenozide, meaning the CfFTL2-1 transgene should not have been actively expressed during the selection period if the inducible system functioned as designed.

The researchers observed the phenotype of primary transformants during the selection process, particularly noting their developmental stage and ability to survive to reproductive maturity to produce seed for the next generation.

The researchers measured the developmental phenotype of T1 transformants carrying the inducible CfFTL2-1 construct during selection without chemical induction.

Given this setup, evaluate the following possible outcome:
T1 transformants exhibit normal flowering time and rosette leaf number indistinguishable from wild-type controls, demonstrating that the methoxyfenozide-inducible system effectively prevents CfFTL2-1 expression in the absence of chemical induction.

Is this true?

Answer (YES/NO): NO